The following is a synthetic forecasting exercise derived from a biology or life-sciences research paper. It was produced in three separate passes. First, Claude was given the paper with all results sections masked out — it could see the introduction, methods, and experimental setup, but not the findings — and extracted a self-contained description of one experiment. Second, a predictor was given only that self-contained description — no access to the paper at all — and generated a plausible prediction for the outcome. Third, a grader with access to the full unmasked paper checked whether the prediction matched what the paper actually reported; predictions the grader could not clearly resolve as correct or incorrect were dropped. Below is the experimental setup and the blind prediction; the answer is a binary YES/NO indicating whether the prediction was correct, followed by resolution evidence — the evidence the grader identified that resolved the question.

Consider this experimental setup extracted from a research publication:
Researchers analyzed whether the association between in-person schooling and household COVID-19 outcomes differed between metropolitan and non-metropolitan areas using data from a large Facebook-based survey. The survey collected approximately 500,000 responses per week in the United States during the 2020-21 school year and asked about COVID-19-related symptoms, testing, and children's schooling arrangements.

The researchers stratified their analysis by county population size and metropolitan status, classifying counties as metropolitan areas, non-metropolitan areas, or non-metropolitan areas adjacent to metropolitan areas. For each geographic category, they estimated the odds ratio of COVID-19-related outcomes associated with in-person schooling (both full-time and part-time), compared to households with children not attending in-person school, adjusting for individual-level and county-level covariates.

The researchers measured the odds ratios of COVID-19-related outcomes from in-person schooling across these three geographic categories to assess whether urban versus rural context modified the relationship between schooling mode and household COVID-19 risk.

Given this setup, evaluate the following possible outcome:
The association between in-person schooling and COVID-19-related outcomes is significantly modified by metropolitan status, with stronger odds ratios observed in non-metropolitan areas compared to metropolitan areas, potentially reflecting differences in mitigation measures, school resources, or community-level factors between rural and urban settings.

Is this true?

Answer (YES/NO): NO